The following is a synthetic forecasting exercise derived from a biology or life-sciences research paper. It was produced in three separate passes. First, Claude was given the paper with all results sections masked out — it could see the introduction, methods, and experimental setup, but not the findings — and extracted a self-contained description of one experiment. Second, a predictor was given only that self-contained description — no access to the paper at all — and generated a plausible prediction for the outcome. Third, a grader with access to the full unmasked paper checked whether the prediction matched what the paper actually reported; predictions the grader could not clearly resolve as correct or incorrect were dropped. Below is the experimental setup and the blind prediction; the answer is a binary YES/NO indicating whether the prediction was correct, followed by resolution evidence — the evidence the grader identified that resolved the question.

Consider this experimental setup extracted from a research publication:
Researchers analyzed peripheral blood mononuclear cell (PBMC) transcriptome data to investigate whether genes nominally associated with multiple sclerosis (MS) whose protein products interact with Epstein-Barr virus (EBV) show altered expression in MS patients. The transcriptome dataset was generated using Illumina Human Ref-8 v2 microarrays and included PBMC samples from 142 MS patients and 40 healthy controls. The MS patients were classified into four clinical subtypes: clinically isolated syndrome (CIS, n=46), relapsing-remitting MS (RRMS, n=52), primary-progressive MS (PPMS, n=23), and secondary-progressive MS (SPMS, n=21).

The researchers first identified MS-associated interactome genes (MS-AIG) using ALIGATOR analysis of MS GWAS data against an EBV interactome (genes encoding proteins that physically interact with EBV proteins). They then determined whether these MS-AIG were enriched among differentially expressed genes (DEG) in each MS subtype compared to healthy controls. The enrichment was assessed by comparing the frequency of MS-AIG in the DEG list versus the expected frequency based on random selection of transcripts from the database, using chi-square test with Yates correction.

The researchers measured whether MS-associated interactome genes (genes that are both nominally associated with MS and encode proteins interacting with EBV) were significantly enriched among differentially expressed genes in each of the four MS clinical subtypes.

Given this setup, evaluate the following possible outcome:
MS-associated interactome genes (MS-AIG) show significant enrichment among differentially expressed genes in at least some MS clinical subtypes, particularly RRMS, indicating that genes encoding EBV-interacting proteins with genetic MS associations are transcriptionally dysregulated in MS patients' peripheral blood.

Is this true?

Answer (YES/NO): NO